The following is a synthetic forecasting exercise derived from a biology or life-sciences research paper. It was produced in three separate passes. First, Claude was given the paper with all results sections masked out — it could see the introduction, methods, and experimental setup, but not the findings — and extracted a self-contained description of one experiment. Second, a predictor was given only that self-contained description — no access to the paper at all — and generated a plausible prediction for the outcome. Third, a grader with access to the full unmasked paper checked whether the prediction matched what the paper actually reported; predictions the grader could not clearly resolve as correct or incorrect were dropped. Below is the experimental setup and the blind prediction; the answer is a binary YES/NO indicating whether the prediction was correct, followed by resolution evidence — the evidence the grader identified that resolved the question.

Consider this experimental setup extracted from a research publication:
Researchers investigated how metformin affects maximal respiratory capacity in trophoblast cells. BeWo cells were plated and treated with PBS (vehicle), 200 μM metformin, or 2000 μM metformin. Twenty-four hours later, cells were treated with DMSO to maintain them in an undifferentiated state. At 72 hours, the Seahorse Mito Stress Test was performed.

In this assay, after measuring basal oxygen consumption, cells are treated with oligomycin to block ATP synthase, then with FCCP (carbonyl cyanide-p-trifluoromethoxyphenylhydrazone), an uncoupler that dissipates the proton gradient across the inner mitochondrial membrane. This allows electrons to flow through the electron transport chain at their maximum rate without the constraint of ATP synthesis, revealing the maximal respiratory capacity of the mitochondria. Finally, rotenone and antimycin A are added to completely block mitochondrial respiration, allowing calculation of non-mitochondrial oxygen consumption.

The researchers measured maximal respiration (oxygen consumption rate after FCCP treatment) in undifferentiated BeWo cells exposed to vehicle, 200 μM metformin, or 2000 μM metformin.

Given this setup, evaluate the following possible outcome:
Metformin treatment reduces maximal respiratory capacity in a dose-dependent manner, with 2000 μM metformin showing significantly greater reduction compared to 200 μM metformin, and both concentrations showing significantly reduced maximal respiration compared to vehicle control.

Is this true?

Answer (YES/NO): NO